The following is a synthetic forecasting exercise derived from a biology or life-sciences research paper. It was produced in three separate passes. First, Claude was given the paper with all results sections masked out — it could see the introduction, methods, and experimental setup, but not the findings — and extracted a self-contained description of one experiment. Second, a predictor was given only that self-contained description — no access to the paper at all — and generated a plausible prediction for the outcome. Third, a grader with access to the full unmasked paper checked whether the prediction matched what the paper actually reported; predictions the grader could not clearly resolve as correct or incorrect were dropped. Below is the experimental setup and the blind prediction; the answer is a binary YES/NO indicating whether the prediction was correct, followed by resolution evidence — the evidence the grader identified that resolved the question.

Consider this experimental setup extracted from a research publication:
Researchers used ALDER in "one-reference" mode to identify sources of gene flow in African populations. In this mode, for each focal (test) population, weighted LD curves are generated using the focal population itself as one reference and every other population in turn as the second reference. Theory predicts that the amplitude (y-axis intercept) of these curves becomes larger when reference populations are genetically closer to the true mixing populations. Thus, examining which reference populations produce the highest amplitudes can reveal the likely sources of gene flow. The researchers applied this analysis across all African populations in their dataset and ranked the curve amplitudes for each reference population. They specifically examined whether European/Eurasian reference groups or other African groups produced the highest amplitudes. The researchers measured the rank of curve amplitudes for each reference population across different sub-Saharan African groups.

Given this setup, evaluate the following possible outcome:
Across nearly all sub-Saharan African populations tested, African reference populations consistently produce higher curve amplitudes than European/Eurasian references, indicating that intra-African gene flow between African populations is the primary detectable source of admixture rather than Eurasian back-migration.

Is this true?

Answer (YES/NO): NO